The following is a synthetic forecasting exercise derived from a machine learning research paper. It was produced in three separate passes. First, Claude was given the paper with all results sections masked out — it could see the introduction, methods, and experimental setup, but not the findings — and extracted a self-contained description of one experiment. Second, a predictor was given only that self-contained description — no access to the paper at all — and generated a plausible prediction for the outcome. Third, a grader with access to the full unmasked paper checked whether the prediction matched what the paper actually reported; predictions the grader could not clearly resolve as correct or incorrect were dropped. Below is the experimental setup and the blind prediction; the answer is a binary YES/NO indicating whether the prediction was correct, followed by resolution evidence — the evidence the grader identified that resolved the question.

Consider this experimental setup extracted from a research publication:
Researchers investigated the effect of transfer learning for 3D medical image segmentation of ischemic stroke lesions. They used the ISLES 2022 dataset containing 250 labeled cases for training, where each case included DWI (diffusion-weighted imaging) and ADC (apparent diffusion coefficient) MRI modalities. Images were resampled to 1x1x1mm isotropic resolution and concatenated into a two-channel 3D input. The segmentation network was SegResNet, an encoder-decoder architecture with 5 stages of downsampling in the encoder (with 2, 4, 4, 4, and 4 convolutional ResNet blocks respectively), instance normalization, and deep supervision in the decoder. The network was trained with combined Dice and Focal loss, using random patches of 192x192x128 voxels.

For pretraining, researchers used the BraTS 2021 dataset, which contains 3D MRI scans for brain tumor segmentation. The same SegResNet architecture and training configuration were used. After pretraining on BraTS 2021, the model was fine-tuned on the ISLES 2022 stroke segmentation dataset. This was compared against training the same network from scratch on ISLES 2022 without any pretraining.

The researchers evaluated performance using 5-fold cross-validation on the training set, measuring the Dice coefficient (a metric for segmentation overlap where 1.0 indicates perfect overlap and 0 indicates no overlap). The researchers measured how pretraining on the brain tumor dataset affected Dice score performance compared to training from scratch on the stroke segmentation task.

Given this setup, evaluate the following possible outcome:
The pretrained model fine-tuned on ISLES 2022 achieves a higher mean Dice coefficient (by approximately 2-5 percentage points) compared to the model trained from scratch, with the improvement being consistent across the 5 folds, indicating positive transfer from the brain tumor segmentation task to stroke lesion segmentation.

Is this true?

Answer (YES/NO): NO